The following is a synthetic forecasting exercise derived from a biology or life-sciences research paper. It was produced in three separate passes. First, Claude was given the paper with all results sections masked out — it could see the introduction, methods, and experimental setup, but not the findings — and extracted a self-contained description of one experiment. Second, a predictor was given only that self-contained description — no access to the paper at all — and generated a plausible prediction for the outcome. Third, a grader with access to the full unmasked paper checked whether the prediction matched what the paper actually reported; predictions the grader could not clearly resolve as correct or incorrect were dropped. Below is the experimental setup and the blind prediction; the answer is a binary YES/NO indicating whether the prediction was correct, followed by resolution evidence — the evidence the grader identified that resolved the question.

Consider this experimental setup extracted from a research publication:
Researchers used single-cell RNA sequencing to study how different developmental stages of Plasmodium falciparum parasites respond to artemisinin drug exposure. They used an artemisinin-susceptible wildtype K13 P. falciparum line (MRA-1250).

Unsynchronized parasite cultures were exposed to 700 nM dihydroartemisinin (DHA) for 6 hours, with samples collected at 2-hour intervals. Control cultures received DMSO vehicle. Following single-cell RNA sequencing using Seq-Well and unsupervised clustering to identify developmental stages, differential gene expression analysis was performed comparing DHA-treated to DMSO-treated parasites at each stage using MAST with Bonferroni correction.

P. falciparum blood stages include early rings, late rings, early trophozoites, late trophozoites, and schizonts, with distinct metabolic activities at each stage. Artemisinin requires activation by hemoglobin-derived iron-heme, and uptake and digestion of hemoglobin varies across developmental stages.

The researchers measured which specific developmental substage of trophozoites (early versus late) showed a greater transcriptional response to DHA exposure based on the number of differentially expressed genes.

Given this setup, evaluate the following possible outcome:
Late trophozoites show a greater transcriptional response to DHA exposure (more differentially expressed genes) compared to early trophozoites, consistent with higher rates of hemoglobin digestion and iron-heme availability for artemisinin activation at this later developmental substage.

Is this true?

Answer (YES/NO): NO